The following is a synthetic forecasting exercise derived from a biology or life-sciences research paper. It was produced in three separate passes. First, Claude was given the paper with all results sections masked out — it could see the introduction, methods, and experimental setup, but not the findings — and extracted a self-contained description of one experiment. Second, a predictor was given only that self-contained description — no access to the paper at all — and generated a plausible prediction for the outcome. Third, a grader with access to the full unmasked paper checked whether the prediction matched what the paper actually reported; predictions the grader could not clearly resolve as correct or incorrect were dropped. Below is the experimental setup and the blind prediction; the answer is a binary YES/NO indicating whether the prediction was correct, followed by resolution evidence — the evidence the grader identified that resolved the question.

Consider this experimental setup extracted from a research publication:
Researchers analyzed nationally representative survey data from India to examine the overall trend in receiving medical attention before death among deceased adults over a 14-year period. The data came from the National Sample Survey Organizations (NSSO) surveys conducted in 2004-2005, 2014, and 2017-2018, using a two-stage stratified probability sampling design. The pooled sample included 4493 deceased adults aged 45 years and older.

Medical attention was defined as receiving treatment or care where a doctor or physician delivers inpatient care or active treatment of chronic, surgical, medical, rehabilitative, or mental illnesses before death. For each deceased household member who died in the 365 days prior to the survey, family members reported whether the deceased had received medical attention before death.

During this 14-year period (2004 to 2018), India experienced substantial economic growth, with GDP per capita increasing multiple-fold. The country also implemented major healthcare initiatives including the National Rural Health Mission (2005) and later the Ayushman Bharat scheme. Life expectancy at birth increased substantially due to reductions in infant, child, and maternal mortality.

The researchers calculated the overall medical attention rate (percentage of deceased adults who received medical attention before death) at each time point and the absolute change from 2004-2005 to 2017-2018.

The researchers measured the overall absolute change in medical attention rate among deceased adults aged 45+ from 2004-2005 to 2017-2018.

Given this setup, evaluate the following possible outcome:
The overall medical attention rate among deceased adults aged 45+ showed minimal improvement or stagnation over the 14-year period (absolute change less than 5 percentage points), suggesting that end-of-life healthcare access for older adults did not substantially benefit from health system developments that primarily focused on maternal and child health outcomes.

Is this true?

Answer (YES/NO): YES